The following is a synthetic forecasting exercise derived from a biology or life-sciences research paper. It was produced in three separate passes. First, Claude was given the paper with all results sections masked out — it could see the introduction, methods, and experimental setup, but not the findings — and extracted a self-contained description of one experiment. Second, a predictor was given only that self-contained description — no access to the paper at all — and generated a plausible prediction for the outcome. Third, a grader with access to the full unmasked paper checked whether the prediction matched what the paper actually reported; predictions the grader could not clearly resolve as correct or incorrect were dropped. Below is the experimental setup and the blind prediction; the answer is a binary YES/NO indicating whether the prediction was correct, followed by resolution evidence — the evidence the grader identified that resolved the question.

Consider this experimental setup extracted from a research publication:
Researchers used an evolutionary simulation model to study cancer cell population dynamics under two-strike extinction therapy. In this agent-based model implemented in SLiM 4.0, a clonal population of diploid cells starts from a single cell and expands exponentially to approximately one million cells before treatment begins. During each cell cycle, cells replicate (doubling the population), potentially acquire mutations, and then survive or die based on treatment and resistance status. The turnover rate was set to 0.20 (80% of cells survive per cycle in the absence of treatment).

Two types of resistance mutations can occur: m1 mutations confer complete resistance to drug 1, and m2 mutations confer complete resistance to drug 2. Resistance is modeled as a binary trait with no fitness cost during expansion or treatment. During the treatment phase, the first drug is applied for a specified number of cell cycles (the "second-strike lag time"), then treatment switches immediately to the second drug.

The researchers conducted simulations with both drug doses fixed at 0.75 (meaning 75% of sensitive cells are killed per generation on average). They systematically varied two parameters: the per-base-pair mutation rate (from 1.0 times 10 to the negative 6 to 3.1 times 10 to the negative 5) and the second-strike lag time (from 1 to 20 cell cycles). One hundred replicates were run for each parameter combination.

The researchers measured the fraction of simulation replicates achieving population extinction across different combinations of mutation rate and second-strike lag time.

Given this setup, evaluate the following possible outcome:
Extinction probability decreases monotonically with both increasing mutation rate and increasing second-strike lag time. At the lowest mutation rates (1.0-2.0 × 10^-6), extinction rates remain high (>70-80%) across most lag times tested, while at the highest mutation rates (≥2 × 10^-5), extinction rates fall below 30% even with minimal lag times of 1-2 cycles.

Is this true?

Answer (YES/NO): NO